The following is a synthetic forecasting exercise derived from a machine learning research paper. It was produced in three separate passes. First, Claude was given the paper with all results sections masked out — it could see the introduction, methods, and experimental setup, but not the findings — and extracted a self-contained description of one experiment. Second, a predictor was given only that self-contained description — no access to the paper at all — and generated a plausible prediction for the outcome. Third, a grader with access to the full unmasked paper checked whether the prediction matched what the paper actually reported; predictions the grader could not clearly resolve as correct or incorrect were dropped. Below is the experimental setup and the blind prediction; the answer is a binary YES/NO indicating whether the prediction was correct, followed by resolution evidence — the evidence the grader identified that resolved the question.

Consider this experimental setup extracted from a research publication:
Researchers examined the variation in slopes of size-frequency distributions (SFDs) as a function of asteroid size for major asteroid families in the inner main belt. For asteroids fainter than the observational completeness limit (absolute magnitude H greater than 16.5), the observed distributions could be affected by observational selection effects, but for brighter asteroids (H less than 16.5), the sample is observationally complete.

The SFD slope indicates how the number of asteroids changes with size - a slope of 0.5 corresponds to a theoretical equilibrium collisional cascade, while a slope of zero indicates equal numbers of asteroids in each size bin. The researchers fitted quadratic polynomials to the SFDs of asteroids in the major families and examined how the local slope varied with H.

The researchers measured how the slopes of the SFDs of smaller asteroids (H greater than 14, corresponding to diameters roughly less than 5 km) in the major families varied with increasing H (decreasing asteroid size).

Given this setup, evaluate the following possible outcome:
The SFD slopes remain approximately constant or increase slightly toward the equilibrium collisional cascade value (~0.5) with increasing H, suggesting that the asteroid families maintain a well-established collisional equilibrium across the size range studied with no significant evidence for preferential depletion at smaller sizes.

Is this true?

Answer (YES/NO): NO